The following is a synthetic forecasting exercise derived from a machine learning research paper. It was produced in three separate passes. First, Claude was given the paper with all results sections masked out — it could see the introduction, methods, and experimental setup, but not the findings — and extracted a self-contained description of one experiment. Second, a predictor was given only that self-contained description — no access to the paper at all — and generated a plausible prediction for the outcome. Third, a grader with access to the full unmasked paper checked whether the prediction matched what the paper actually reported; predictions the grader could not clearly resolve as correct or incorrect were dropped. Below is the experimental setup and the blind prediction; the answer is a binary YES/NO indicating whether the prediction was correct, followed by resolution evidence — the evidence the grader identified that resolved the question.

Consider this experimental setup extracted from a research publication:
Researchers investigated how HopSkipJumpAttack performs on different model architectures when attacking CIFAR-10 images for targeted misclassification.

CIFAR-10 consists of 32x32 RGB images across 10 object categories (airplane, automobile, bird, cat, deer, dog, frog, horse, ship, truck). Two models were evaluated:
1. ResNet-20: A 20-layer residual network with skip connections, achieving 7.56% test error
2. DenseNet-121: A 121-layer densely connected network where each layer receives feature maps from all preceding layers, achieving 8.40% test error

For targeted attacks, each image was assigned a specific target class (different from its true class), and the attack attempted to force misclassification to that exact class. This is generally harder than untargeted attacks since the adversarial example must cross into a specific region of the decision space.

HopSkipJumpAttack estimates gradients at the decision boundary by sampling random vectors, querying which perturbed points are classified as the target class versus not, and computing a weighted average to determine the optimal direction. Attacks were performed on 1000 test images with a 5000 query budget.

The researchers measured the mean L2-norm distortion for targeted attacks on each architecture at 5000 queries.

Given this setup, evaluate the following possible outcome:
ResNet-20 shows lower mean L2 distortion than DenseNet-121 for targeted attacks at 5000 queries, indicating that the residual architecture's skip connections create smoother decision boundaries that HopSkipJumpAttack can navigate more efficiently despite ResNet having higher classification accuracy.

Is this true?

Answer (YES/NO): NO